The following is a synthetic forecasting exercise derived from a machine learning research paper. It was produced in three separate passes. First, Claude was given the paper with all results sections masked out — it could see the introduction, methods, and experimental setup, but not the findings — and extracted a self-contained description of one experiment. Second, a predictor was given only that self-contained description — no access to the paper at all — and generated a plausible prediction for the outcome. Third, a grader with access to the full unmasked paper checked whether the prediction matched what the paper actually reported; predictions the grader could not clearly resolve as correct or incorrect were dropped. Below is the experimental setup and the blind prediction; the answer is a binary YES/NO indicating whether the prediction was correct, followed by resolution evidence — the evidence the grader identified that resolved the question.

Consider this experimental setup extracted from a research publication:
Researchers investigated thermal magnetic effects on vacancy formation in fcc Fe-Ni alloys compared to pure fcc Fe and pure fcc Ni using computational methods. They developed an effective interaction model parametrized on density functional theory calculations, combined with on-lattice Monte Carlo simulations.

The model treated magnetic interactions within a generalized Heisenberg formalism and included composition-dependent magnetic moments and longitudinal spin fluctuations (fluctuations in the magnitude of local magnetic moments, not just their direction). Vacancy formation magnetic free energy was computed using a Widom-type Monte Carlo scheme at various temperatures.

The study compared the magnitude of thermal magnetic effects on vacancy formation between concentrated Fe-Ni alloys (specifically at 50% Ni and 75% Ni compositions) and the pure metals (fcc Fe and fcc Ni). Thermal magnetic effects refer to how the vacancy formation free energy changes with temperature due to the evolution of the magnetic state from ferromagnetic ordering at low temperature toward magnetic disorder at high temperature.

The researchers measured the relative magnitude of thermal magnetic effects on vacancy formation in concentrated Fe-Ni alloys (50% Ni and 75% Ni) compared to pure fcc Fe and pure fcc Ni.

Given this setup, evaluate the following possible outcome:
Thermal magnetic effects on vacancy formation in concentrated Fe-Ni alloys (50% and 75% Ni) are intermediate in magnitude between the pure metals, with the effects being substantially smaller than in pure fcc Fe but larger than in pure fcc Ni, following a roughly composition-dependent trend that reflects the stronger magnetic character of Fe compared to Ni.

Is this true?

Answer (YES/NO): NO